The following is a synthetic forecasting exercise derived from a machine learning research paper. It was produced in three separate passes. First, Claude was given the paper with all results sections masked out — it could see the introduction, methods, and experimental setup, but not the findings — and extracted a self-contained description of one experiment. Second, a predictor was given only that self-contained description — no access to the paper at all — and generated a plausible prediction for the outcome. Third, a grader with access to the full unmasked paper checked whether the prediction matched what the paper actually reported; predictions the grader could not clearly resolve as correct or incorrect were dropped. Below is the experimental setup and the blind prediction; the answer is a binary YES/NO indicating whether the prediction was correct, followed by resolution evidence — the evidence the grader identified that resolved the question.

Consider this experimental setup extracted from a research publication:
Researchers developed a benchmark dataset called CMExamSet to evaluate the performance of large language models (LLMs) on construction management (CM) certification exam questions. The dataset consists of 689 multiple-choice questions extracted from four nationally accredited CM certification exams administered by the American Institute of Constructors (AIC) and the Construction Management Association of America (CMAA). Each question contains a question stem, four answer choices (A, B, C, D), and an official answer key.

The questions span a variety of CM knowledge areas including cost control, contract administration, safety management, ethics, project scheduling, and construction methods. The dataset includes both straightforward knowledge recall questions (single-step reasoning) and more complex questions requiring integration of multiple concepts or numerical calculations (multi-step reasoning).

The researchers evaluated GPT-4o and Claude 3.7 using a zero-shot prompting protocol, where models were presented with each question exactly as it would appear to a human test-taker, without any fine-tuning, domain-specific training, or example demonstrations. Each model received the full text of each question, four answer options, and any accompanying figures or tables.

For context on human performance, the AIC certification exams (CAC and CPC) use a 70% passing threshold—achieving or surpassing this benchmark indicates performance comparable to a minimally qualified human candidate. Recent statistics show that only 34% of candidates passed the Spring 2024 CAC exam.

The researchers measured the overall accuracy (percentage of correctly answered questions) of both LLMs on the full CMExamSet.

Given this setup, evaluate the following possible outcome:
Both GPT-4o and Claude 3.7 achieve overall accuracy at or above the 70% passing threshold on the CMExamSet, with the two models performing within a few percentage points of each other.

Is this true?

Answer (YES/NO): YES